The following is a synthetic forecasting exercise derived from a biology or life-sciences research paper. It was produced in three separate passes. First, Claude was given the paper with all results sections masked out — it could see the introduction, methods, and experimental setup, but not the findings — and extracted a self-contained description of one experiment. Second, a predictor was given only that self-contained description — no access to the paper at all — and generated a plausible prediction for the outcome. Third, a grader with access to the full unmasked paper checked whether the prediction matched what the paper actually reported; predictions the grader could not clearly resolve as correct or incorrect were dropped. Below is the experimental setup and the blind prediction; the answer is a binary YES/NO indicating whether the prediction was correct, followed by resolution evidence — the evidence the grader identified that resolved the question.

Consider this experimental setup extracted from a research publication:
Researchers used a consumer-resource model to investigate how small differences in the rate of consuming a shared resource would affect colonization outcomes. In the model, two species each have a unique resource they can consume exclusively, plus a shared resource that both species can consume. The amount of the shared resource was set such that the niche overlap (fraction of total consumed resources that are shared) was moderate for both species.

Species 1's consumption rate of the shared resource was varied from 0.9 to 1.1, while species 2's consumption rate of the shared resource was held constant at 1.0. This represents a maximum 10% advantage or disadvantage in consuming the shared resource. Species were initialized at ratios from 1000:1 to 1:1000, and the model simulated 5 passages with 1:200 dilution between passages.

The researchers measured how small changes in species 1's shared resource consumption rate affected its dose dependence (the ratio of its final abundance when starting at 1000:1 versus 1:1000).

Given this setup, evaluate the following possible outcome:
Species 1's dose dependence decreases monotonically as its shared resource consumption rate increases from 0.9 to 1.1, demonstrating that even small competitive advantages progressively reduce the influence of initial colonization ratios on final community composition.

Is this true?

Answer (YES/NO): NO